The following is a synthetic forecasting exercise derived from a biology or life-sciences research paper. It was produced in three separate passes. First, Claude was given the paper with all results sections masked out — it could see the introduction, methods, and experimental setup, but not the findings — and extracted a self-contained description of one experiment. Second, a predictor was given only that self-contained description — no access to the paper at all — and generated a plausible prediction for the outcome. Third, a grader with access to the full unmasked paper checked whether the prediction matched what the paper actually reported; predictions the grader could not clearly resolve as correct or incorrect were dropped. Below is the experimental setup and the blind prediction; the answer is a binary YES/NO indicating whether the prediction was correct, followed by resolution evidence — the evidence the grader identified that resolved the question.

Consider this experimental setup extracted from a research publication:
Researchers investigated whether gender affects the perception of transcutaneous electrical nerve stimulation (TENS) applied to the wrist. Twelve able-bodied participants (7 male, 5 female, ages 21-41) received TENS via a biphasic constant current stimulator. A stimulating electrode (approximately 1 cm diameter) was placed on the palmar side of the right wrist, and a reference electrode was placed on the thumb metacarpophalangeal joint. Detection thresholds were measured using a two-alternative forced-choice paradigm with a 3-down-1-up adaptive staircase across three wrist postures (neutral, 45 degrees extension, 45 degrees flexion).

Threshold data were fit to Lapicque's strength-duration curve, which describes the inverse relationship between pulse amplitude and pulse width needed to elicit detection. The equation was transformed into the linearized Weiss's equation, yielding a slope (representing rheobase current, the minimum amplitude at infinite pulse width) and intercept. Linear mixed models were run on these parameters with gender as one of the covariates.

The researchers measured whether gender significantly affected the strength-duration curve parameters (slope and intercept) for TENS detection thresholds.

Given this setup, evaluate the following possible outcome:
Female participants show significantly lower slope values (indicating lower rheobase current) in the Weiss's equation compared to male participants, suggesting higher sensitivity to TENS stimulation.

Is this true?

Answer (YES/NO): NO